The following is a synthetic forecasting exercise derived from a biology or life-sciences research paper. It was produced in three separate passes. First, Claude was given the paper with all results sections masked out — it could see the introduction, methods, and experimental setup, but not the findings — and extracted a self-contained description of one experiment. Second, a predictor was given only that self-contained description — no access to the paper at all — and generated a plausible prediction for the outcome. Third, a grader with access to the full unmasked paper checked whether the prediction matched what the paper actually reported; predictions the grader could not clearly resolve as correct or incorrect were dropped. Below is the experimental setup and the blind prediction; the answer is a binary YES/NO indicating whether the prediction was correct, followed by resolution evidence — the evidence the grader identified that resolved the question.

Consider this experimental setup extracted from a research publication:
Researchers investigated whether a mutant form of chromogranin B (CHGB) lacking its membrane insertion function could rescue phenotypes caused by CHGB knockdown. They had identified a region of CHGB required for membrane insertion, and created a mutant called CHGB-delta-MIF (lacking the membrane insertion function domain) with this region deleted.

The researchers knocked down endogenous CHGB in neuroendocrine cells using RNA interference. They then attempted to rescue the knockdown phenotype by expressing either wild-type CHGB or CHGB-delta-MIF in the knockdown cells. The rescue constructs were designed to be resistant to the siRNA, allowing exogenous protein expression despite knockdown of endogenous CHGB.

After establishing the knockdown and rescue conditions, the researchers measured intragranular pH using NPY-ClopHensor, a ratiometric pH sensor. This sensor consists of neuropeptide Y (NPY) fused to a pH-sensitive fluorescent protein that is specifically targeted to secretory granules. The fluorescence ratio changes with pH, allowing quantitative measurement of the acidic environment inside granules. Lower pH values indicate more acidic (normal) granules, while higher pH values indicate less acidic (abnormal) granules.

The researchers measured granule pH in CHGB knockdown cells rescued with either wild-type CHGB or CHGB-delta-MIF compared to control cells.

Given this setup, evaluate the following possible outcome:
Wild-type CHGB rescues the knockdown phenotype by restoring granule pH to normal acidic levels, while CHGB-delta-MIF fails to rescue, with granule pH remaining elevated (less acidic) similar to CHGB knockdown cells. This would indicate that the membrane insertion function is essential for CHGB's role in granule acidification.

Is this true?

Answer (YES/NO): YES